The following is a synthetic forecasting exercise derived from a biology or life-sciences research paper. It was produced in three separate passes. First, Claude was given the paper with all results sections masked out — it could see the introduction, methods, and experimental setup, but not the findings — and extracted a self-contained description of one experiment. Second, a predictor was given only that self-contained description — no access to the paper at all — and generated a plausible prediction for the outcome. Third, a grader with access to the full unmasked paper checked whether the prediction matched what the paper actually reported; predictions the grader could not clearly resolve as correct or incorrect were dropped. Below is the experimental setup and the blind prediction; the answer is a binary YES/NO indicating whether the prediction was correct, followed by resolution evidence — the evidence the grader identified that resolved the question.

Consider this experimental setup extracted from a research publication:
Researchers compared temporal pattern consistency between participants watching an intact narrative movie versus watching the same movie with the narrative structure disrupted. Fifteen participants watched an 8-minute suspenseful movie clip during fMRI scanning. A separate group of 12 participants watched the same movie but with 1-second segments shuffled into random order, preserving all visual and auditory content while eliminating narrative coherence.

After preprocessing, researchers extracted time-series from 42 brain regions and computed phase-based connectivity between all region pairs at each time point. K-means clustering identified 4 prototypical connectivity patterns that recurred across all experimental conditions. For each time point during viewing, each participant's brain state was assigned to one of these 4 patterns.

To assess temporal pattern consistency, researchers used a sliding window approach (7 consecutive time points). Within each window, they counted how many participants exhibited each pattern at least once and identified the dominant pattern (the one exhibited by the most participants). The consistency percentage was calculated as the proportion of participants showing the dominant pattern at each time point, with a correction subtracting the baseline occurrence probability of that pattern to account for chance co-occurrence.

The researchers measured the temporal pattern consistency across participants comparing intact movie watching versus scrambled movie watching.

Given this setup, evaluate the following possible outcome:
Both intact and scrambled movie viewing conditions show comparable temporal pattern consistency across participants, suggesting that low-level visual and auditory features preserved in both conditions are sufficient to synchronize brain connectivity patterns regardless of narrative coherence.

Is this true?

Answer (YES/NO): NO